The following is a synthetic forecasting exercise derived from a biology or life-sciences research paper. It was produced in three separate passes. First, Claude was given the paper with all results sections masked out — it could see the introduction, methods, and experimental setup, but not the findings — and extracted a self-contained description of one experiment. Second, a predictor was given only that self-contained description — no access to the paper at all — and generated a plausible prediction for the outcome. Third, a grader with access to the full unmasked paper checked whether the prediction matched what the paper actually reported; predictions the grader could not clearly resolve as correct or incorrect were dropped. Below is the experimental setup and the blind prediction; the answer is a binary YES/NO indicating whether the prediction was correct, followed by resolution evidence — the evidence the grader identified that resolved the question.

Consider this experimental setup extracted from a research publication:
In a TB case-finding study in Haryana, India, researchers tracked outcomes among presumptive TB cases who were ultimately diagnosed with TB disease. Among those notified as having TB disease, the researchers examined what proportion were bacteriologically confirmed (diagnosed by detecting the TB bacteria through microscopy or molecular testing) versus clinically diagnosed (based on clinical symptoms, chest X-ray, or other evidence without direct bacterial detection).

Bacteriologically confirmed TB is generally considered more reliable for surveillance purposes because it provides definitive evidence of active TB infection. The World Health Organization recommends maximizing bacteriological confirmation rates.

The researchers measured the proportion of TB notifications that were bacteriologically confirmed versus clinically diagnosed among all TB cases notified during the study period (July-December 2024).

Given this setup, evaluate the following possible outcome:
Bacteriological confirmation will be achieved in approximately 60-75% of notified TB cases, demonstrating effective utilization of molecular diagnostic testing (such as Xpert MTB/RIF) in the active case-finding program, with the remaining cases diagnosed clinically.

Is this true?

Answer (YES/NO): YES